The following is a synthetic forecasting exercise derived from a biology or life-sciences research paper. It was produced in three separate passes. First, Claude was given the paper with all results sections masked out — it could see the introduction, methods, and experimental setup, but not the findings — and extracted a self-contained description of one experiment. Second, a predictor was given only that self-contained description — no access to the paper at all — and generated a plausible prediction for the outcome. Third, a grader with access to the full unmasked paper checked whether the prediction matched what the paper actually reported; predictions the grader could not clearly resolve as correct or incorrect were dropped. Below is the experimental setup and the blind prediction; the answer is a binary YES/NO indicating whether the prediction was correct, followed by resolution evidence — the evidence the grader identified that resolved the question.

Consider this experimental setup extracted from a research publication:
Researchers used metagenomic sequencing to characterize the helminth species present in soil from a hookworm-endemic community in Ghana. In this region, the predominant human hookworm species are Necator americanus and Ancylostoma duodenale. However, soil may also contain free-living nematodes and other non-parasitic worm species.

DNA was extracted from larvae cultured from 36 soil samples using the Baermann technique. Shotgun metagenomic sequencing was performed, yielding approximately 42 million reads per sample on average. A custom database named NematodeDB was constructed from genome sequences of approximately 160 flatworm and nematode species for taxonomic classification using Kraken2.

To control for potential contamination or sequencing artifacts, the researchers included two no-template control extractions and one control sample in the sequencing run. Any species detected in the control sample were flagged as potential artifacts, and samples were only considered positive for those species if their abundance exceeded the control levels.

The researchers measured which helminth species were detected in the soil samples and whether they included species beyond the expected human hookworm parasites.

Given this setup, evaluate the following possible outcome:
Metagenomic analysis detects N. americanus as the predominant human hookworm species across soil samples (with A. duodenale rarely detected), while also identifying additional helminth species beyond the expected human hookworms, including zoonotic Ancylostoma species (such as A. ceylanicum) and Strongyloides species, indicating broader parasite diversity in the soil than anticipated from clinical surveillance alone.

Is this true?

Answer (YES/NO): NO